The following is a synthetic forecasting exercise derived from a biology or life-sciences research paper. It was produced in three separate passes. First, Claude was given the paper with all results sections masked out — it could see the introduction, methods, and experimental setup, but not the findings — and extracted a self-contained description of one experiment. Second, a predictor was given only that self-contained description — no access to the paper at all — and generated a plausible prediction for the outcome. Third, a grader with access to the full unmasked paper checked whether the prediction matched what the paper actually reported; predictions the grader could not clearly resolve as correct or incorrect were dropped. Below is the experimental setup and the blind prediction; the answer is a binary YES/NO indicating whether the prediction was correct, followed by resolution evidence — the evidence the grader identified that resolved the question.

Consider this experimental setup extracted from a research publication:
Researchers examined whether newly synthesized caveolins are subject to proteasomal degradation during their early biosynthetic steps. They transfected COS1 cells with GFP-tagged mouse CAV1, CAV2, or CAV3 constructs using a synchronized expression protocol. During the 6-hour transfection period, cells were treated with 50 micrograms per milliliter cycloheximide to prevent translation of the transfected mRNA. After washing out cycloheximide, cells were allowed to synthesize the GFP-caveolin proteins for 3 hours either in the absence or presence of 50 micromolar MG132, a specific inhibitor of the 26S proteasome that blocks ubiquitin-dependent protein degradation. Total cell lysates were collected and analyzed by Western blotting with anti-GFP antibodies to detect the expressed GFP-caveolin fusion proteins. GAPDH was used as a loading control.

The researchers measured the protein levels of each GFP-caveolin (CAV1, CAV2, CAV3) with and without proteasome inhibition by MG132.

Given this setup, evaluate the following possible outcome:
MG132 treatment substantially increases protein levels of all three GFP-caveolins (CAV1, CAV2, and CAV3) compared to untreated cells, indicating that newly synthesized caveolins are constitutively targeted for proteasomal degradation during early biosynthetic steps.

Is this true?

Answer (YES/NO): YES